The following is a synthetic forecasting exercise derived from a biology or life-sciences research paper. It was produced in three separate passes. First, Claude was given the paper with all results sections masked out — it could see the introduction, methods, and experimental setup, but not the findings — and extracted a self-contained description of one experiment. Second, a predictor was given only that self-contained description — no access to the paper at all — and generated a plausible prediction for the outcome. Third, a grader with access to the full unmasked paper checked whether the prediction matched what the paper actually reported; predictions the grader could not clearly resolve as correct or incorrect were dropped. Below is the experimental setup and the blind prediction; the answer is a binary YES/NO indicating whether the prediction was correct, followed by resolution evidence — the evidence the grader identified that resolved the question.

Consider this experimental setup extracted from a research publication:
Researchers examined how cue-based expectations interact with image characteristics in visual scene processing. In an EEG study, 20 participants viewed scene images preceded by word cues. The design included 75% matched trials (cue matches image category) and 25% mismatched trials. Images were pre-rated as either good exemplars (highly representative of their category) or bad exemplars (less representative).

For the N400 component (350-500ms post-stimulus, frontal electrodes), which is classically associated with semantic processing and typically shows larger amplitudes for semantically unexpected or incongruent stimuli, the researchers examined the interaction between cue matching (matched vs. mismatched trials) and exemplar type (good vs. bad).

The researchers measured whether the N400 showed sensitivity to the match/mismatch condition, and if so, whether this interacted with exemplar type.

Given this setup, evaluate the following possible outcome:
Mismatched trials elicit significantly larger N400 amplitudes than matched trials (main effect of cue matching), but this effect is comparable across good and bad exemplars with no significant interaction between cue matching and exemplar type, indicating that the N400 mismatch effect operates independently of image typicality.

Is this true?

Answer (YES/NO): NO